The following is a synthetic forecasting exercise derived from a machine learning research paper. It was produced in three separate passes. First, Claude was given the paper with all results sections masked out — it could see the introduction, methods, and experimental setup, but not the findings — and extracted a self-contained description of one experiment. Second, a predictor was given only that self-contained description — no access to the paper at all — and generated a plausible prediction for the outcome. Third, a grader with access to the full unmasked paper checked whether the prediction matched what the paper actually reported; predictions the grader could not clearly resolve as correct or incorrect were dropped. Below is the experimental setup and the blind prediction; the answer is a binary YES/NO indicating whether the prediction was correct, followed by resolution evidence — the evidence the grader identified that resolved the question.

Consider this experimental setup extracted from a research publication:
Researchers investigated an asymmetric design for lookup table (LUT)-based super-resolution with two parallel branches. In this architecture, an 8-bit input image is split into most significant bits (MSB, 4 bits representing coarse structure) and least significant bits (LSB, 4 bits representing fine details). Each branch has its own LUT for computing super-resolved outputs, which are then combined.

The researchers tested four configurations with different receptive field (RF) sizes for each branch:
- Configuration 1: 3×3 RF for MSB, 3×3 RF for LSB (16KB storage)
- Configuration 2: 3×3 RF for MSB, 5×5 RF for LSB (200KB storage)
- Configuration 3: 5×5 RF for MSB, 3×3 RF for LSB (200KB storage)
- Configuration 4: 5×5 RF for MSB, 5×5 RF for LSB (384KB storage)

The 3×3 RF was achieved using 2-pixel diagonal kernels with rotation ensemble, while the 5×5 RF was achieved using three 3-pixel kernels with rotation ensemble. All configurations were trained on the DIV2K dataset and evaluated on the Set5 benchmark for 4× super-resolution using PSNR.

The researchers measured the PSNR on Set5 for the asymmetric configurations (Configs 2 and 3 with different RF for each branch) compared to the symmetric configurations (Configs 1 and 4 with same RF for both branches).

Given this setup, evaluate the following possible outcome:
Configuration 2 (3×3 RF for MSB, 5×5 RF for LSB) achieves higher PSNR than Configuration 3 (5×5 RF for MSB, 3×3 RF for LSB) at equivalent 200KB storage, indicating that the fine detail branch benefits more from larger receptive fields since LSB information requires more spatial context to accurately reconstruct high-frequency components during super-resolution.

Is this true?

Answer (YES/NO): NO